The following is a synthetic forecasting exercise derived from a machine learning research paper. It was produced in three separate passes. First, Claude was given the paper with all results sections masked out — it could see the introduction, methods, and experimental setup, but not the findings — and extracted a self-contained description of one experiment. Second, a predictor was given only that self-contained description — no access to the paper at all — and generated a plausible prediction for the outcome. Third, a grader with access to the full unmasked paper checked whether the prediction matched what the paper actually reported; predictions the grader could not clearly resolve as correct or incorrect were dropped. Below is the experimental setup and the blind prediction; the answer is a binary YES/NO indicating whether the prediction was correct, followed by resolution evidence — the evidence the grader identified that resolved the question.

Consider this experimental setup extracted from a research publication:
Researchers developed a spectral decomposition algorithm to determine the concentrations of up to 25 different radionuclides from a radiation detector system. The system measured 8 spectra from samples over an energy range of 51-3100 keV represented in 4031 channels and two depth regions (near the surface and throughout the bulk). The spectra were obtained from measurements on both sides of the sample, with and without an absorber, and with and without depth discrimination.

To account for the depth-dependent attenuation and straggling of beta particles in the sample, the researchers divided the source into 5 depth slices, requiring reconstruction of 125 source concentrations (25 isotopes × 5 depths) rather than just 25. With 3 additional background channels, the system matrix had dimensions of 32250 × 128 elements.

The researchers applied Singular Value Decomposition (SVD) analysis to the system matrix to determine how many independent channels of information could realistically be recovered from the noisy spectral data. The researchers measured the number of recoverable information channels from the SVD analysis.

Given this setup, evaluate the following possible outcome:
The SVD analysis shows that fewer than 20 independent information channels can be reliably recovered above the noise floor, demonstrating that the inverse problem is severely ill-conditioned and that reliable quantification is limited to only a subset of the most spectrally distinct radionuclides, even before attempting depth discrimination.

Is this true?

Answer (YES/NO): NO